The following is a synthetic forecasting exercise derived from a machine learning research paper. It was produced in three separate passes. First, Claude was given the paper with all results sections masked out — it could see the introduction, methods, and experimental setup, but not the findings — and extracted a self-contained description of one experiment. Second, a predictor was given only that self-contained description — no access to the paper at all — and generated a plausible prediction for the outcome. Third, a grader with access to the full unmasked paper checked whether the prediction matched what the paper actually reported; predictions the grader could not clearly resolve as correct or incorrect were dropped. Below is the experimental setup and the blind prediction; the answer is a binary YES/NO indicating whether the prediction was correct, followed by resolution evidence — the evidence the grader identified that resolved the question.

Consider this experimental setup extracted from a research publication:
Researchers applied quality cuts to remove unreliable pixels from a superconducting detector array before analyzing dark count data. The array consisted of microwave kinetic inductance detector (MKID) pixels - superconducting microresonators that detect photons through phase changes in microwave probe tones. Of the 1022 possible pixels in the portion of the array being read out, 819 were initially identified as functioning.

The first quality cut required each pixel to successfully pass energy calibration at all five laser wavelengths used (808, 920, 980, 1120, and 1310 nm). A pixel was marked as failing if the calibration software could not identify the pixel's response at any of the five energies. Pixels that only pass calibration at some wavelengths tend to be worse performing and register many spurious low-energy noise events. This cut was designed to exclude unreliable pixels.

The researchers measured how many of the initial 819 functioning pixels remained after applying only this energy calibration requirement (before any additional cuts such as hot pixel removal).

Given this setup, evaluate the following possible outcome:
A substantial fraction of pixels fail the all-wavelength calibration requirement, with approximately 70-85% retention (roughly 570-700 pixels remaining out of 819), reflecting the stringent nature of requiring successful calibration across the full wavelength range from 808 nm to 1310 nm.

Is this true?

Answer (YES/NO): NO